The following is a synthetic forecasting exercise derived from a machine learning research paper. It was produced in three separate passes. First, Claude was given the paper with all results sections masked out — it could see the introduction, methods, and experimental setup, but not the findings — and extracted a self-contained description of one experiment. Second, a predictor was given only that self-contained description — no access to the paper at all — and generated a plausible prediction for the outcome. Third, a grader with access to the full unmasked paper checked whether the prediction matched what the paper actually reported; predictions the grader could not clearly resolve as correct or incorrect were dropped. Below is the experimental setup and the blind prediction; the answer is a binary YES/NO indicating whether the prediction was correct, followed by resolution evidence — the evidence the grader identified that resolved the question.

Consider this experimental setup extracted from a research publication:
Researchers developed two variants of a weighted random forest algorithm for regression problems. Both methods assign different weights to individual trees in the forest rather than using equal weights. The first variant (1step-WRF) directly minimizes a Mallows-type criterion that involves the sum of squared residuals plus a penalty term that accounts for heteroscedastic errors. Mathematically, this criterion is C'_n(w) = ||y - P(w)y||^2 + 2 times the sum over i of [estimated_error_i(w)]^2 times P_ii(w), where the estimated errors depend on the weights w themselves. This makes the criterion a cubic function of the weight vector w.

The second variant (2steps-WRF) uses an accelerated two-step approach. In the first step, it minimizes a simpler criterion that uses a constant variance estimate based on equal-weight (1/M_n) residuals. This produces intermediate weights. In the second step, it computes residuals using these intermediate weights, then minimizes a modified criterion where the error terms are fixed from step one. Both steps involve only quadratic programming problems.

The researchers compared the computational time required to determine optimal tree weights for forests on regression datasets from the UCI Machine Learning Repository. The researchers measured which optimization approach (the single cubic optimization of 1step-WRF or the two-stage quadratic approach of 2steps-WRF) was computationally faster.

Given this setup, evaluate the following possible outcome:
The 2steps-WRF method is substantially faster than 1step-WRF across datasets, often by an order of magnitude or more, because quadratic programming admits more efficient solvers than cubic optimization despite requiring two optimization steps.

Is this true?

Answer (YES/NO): YES